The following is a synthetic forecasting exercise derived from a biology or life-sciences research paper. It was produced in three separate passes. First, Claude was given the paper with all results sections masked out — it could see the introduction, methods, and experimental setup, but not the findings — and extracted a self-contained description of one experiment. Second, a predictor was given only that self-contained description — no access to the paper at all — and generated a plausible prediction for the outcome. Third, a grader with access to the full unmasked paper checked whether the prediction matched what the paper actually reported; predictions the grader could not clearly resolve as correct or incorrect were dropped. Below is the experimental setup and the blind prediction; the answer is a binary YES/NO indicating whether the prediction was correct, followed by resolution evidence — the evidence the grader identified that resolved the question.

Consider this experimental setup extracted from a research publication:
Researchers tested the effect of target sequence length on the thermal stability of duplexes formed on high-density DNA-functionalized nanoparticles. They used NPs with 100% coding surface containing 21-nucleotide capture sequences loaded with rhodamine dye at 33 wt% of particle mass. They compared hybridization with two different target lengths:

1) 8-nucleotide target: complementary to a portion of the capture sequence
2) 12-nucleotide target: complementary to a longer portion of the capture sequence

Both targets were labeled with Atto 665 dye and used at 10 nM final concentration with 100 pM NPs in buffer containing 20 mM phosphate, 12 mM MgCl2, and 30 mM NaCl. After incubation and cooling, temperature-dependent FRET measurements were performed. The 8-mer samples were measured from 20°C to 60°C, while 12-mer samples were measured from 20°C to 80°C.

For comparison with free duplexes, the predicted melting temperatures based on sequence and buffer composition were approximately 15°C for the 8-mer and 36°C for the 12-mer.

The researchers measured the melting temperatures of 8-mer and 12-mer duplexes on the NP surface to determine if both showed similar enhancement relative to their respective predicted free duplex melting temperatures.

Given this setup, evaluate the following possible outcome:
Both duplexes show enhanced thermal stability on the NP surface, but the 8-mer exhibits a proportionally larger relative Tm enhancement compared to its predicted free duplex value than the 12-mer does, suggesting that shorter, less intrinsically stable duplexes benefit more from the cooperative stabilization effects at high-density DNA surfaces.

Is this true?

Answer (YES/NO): YES